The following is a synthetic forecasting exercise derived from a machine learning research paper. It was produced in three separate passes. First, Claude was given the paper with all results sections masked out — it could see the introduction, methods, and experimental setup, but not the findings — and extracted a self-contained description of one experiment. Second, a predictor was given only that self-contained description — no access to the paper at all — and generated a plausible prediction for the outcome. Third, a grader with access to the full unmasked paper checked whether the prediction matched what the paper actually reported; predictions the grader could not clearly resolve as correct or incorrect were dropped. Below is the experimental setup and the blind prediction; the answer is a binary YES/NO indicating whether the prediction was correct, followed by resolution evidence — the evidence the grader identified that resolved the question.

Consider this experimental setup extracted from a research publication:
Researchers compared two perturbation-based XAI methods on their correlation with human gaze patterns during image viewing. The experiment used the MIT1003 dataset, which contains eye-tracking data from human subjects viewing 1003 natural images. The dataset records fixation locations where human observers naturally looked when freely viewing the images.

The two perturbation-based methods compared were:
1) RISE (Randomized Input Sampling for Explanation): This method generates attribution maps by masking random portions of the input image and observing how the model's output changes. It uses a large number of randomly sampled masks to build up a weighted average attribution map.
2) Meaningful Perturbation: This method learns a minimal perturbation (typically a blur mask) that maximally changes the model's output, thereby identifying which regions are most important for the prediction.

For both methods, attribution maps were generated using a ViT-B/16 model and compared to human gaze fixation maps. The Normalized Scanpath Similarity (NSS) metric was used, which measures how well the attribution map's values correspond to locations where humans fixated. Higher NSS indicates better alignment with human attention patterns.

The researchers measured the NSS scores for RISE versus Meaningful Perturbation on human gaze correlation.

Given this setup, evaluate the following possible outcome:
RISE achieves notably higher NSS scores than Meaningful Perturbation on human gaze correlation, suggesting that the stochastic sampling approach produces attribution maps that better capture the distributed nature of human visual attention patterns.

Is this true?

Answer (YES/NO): NO